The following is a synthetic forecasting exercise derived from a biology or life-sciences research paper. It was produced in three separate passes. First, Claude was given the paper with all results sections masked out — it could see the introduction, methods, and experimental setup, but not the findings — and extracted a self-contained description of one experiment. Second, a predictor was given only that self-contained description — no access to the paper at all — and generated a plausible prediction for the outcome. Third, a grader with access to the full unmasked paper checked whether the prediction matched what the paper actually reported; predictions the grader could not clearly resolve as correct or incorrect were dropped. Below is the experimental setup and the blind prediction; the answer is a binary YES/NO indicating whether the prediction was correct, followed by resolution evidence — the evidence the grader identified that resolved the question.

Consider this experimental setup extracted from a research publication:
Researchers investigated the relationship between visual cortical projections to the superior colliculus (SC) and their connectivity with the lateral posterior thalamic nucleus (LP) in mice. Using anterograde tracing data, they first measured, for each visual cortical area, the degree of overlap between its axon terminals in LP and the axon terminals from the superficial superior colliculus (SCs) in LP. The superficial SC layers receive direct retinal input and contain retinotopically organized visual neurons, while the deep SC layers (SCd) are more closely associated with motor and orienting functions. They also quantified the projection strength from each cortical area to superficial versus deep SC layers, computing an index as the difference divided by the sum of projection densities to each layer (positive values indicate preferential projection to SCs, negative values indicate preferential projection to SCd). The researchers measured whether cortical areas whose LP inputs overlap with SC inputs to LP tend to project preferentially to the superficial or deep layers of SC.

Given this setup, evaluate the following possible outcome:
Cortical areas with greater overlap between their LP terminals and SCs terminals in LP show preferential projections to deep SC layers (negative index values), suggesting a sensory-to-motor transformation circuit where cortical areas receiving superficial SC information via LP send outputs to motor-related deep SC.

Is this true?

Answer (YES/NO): NO